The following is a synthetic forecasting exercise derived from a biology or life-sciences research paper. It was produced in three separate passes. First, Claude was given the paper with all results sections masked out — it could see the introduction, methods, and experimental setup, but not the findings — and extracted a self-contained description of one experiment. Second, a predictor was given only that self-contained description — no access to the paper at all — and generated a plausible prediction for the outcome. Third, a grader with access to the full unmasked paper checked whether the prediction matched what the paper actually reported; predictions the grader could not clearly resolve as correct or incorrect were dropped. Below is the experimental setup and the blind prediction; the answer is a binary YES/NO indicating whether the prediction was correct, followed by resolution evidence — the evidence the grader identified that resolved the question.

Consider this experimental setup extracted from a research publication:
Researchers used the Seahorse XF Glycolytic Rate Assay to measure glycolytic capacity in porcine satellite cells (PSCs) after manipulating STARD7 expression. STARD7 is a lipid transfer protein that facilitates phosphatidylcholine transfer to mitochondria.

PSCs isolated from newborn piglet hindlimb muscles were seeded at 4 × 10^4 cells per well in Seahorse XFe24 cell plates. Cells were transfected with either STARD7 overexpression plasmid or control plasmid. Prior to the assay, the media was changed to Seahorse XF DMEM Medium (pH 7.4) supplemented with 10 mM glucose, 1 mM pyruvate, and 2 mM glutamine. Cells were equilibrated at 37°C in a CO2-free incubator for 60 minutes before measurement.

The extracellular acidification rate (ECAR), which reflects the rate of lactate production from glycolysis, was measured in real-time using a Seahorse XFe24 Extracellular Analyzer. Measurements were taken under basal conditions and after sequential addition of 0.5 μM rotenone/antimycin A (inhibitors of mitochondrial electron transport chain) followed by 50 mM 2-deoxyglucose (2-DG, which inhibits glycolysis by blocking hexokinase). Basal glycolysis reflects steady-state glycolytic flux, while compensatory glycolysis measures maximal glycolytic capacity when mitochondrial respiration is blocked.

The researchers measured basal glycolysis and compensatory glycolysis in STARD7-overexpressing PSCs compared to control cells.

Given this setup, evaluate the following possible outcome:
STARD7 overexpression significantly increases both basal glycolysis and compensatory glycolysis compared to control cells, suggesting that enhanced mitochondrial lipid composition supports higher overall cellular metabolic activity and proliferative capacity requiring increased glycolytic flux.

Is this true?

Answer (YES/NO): NO